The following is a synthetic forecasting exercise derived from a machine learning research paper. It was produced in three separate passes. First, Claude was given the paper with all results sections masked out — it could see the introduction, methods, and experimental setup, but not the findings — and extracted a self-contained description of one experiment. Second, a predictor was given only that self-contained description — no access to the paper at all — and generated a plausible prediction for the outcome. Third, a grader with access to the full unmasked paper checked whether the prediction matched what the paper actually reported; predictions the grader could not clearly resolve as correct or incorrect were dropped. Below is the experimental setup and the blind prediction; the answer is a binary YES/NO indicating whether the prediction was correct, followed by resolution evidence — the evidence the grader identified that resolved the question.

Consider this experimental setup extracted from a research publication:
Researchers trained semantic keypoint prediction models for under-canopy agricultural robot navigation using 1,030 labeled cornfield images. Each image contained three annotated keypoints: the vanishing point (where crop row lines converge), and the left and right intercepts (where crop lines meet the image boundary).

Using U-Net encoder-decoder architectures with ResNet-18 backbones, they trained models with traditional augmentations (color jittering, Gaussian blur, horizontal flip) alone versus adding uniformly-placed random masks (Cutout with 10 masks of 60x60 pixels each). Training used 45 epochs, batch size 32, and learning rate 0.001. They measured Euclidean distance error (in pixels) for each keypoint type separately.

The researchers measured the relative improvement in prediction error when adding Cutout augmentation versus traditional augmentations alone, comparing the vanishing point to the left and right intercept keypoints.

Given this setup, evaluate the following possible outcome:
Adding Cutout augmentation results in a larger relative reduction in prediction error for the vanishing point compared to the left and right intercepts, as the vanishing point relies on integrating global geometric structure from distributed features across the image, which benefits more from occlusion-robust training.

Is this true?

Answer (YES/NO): YES